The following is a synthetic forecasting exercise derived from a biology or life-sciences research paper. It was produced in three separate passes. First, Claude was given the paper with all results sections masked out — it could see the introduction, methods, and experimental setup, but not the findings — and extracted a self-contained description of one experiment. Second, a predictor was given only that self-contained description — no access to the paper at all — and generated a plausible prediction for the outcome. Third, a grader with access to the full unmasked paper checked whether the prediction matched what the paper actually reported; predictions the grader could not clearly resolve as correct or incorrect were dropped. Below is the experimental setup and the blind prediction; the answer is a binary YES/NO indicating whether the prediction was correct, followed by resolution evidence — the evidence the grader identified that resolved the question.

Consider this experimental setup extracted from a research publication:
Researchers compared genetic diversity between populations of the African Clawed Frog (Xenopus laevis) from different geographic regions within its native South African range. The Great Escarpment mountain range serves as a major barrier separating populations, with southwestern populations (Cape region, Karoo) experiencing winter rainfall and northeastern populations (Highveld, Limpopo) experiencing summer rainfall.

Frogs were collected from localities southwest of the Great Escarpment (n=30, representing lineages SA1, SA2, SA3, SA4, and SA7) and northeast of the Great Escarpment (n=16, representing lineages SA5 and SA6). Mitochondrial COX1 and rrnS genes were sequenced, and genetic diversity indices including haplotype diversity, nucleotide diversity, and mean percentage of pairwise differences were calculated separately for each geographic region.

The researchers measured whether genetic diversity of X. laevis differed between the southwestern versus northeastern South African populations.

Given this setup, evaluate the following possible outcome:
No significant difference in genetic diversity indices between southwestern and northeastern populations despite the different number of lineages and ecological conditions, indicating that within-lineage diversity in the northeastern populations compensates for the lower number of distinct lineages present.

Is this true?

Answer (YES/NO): NO